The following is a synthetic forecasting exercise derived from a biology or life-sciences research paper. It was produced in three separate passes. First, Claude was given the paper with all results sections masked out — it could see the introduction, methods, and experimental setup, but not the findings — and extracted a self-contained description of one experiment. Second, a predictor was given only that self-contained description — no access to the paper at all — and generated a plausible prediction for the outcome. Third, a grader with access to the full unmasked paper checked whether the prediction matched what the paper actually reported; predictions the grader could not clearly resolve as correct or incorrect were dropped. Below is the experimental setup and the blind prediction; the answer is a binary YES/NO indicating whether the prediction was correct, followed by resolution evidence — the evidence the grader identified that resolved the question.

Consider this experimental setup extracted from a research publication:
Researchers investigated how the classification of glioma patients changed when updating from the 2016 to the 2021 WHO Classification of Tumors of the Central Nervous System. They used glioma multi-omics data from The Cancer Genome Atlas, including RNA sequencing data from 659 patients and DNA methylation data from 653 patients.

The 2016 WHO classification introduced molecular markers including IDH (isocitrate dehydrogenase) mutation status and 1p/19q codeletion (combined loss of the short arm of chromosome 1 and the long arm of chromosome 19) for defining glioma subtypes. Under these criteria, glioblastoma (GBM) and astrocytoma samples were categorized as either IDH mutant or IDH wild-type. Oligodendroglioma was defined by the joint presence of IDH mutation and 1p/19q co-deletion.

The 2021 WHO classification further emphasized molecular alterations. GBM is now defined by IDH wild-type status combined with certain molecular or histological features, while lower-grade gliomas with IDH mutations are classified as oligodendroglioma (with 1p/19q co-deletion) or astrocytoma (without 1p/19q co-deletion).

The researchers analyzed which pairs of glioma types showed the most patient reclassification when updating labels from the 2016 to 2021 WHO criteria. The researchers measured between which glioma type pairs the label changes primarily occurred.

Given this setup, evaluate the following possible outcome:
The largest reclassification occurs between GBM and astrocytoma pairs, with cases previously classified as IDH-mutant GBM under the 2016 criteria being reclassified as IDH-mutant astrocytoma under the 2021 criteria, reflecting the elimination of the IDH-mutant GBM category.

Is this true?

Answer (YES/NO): NO